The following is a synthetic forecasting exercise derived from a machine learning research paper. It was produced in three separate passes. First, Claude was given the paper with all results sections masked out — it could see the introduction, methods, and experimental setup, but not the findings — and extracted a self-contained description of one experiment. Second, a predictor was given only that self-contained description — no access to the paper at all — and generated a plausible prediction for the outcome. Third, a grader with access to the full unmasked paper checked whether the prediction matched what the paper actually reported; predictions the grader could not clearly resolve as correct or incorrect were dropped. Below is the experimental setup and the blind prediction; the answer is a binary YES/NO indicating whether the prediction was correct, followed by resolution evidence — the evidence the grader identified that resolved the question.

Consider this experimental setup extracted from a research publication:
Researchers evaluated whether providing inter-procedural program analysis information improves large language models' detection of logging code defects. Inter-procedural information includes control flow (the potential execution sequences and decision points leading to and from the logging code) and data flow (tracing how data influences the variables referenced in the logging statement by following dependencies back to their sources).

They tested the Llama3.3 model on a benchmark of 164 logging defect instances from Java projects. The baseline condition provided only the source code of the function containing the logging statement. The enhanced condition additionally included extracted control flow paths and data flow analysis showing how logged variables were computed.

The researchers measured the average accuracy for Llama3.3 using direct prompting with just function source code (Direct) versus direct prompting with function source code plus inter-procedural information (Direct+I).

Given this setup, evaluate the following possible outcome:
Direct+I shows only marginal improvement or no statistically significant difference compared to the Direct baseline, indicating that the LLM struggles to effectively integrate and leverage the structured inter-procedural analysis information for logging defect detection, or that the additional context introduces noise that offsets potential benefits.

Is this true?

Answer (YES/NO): YES